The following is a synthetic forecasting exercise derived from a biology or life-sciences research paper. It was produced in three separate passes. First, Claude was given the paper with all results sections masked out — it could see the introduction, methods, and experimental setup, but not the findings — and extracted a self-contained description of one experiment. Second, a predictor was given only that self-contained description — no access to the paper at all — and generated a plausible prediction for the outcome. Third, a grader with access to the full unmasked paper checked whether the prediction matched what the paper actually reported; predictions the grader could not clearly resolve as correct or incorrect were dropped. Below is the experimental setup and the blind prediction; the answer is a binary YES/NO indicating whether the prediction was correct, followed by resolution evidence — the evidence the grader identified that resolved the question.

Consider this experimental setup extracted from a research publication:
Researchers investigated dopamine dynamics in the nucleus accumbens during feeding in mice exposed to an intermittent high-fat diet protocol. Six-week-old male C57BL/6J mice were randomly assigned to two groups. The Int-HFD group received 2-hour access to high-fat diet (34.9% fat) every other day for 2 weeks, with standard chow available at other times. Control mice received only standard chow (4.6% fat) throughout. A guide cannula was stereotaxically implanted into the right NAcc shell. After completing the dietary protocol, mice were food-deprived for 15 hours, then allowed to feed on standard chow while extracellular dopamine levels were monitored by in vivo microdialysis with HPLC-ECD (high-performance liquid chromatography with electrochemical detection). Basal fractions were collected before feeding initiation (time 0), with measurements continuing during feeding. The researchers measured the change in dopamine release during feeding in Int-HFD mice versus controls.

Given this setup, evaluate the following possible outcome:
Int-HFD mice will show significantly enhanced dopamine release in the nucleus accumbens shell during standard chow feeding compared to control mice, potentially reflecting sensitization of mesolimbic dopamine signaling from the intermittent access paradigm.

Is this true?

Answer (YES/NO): NO